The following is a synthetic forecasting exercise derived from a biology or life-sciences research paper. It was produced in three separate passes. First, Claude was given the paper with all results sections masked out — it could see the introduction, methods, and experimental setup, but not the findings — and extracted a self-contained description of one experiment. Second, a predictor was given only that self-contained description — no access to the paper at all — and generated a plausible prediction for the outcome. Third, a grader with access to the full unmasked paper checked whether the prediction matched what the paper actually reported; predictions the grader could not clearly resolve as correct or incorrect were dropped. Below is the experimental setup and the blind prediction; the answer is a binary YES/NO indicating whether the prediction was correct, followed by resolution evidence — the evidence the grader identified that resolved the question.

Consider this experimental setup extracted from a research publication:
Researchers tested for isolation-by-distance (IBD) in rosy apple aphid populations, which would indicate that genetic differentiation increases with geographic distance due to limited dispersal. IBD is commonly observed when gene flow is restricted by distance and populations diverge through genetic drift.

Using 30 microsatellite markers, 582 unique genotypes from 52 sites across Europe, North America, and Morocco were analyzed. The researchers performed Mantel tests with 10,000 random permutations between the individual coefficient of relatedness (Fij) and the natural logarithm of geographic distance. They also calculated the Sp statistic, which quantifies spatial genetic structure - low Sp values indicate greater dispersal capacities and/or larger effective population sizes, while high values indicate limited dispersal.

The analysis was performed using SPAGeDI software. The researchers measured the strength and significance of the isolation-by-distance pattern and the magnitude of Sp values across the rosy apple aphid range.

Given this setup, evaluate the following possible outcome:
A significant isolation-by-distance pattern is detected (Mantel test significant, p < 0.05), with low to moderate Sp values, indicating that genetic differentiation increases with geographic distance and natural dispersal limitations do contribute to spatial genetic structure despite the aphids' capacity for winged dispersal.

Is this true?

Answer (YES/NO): NO